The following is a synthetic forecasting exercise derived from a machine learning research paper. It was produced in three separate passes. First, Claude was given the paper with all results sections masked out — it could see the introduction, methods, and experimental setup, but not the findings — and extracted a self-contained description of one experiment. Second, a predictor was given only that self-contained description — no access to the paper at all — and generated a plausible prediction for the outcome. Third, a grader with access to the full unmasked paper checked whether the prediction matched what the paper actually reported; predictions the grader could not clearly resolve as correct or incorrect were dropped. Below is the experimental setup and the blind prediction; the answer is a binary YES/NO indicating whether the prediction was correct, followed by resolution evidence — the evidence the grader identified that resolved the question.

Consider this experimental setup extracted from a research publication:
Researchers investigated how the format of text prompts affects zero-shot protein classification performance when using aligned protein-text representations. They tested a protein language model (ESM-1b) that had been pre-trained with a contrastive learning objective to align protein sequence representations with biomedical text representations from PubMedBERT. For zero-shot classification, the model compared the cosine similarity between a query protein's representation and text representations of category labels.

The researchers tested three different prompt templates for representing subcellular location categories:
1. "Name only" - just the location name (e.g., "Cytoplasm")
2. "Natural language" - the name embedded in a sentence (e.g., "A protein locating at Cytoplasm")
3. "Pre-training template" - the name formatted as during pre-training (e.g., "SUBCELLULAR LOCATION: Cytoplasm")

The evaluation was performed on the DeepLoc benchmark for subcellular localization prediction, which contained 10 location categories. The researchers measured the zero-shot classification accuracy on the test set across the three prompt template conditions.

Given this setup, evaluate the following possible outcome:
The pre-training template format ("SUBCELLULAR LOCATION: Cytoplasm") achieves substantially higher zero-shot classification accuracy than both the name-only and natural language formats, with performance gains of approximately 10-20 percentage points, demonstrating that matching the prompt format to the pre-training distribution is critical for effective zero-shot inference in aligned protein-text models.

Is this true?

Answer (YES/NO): NO